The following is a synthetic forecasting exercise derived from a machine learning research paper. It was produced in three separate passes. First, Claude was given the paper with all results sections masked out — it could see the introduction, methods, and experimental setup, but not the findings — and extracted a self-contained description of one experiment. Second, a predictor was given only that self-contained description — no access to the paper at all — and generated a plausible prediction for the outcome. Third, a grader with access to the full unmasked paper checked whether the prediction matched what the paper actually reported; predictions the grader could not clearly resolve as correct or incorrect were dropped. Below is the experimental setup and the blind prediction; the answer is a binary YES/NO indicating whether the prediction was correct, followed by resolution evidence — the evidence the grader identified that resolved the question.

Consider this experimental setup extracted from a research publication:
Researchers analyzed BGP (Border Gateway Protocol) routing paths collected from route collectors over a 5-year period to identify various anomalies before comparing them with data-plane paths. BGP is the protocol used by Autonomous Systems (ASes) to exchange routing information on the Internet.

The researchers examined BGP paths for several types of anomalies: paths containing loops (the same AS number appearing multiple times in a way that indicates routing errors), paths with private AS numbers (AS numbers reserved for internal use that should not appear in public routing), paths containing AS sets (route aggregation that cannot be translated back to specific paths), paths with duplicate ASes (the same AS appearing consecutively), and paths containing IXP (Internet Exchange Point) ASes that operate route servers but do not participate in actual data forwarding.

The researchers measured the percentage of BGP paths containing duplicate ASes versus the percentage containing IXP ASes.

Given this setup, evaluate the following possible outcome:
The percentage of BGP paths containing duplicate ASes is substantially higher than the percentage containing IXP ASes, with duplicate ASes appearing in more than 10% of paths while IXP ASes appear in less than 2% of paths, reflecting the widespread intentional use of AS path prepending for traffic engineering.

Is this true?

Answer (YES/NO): NO